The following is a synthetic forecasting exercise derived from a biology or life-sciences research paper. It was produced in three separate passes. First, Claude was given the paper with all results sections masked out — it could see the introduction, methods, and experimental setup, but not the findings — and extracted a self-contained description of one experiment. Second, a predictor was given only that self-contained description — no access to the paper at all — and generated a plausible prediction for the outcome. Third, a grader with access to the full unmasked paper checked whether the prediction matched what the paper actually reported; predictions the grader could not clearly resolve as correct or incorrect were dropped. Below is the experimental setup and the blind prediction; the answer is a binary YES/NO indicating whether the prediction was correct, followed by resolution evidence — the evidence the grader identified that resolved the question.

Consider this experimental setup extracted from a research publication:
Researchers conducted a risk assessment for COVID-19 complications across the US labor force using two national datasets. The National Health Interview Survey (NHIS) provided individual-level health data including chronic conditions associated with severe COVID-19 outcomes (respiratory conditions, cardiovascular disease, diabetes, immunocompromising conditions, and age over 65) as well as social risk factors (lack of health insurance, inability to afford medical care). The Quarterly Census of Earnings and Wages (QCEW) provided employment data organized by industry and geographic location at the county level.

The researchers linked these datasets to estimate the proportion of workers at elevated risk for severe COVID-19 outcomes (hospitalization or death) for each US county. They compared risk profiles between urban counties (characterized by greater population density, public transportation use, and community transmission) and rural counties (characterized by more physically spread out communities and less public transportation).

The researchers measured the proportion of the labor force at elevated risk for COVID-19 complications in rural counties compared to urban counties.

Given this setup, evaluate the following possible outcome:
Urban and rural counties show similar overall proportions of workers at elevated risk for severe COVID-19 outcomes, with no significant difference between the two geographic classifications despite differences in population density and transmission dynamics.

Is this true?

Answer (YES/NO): YES